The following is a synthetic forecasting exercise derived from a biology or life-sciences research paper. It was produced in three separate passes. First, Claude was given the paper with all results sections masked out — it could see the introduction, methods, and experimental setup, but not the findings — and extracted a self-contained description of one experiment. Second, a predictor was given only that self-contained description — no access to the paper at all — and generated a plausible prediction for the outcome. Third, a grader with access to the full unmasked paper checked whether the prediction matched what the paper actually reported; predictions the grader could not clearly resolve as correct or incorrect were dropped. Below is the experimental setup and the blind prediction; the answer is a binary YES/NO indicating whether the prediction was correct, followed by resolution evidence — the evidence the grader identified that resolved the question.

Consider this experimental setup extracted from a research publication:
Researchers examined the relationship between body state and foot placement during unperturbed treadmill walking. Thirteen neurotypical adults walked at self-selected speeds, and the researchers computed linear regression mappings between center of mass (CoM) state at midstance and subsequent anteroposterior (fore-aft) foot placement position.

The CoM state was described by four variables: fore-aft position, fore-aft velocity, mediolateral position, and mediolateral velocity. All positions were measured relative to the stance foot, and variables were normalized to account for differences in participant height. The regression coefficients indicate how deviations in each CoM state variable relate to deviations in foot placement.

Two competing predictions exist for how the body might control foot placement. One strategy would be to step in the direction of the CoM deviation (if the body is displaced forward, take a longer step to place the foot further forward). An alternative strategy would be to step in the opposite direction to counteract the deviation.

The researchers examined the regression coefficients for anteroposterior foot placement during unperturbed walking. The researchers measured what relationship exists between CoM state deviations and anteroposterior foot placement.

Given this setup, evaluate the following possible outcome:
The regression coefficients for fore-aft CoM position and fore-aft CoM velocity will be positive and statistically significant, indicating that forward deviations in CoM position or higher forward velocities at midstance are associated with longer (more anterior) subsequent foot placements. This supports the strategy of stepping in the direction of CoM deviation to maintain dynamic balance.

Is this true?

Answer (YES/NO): YES